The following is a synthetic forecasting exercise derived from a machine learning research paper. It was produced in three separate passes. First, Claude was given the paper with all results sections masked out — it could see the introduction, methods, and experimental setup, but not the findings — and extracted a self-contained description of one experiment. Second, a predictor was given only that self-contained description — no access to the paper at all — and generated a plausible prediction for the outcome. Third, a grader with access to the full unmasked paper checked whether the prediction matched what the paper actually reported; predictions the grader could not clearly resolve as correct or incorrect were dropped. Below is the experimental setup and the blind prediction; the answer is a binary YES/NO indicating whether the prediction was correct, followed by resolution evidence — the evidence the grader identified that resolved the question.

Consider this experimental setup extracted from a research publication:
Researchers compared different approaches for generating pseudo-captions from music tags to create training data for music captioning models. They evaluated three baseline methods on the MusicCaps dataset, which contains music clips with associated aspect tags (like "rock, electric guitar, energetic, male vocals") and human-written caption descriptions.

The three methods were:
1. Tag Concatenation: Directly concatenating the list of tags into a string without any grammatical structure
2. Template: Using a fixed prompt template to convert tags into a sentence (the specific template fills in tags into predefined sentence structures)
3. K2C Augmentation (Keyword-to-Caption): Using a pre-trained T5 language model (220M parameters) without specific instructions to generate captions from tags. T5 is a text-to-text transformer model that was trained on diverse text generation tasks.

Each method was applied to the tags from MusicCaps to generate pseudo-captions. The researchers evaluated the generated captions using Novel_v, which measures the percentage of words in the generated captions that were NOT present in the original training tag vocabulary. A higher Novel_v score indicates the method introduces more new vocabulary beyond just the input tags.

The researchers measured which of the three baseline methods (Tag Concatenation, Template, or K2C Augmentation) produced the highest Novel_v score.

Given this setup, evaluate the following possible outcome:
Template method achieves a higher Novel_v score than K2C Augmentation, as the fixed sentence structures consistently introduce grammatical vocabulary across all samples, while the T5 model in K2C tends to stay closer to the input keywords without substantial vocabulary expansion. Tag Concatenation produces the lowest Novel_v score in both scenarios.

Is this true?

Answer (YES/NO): NO